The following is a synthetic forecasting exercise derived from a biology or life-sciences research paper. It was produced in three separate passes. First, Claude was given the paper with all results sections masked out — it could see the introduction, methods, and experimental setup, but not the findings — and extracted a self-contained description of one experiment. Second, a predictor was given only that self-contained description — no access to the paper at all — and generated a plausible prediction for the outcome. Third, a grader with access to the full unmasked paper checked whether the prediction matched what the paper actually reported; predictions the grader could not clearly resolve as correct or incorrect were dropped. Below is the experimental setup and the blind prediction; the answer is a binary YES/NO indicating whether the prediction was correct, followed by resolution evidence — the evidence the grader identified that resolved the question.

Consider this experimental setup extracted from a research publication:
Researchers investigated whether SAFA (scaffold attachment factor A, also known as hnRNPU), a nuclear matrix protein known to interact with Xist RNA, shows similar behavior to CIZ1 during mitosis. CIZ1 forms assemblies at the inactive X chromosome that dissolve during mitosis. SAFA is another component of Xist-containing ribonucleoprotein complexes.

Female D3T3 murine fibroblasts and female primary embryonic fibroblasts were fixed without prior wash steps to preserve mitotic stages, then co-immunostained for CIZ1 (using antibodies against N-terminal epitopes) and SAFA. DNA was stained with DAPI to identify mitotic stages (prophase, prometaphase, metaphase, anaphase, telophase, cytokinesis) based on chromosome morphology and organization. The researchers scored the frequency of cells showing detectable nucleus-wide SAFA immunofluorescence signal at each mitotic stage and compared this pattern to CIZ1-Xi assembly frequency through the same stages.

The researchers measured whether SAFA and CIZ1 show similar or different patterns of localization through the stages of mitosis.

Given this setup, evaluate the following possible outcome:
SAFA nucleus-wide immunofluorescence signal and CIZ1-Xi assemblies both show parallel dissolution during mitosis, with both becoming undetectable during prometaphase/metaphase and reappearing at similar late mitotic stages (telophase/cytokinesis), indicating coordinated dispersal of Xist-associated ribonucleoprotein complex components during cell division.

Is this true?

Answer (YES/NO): NO